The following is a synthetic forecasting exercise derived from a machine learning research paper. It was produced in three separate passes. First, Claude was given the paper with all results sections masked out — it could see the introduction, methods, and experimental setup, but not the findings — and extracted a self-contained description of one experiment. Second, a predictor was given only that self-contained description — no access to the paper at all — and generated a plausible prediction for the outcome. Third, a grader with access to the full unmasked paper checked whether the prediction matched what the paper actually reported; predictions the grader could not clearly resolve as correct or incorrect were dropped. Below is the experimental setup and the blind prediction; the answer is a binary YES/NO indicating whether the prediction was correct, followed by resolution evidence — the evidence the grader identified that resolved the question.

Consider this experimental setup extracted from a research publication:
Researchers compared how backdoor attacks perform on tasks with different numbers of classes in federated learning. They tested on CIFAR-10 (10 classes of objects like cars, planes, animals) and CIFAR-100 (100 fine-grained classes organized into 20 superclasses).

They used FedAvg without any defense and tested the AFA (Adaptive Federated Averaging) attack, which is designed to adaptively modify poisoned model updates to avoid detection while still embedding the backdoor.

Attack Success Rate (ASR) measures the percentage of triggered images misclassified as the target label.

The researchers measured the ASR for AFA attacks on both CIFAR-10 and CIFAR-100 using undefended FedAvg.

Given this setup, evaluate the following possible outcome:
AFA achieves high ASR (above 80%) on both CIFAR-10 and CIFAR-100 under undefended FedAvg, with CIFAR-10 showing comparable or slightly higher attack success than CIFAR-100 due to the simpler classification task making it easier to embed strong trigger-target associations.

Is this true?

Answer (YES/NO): NO